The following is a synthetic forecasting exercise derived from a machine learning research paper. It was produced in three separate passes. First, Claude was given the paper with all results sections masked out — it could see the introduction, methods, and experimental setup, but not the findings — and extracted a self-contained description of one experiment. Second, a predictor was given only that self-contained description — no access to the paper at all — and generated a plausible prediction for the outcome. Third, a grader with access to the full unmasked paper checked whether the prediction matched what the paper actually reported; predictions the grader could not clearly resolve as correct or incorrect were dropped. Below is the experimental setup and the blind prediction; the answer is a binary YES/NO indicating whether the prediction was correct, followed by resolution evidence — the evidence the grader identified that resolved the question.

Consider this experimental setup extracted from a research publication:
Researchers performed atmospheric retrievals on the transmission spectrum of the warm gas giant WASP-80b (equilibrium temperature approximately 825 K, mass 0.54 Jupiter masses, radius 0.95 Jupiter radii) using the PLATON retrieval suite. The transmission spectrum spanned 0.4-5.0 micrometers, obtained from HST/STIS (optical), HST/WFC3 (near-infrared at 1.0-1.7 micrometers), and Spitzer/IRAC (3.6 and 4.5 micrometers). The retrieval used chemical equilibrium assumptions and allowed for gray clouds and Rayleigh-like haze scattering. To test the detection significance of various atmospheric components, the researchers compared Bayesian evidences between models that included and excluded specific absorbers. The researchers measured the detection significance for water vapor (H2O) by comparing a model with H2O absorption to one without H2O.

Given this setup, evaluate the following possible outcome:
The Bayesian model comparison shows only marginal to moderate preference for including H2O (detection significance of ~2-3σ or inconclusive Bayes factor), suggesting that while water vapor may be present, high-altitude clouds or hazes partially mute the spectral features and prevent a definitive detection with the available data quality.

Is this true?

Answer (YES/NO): NO